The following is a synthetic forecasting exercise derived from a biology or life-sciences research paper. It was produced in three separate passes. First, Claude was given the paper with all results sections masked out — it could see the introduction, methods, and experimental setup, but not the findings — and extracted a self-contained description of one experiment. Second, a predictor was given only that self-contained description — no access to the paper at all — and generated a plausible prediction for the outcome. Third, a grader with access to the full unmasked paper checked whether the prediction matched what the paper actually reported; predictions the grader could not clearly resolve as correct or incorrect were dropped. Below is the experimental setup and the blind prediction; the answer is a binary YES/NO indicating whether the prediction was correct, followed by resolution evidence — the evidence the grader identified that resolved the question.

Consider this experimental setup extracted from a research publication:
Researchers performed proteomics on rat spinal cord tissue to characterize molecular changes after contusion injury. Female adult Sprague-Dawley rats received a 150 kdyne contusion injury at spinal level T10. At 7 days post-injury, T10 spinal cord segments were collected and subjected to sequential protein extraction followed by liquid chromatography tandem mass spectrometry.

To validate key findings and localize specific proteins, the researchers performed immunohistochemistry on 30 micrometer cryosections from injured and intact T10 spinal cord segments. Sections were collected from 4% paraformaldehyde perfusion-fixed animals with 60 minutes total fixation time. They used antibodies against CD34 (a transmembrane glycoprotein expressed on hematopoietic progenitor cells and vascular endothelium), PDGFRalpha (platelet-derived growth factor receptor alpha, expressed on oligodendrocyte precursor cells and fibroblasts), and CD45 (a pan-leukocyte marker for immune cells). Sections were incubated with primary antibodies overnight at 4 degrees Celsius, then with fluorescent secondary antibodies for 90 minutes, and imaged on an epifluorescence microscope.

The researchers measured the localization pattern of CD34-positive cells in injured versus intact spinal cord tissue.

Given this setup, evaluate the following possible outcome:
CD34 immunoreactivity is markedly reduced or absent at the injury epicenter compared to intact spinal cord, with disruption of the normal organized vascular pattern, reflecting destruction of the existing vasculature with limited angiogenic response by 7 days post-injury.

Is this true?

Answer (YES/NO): NO